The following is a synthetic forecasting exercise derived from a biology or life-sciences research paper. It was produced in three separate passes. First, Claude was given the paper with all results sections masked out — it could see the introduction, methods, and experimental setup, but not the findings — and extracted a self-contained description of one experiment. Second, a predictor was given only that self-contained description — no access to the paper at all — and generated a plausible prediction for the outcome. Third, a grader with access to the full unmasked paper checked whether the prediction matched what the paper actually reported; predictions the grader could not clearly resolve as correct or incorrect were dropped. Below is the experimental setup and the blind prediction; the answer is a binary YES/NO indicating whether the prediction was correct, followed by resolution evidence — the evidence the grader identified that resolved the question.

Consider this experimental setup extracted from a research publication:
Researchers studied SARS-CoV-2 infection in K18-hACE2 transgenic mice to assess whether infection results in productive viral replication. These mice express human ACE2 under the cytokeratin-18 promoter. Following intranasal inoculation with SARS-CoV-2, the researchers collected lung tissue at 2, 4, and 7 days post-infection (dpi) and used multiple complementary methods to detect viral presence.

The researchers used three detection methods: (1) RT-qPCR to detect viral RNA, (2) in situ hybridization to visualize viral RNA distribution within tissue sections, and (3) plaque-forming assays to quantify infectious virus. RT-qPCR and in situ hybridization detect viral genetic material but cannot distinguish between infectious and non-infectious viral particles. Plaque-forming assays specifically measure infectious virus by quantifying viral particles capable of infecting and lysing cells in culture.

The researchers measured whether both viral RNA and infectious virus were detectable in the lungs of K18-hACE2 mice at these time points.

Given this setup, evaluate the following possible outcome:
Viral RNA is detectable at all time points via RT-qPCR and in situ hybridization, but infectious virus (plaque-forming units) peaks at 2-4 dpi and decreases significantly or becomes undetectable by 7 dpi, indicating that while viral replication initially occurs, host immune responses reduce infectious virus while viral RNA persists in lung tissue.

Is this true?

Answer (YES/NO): NO